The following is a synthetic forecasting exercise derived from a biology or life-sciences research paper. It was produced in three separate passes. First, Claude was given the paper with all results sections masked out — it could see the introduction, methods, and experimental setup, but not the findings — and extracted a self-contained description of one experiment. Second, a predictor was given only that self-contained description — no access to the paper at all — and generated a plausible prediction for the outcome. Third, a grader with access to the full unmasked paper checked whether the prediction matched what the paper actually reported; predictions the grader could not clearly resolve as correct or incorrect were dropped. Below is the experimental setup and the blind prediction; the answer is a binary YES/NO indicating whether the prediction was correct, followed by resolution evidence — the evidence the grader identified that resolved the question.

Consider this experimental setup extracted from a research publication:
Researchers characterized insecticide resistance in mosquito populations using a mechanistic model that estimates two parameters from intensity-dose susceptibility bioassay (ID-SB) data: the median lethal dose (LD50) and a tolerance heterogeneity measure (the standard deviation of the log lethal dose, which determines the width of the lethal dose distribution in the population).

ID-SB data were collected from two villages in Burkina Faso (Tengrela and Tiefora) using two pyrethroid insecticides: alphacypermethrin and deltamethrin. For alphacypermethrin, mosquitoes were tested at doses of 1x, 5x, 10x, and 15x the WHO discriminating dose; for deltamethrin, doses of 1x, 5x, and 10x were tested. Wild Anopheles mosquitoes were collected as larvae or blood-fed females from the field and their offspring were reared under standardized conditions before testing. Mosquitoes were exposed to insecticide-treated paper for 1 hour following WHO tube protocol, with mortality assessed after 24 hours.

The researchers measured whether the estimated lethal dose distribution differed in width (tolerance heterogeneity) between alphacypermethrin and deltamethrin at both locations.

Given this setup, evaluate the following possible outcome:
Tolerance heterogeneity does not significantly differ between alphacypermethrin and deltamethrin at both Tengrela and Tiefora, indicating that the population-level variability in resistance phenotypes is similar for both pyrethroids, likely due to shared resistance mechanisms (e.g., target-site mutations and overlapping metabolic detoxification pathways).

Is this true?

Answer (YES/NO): NO